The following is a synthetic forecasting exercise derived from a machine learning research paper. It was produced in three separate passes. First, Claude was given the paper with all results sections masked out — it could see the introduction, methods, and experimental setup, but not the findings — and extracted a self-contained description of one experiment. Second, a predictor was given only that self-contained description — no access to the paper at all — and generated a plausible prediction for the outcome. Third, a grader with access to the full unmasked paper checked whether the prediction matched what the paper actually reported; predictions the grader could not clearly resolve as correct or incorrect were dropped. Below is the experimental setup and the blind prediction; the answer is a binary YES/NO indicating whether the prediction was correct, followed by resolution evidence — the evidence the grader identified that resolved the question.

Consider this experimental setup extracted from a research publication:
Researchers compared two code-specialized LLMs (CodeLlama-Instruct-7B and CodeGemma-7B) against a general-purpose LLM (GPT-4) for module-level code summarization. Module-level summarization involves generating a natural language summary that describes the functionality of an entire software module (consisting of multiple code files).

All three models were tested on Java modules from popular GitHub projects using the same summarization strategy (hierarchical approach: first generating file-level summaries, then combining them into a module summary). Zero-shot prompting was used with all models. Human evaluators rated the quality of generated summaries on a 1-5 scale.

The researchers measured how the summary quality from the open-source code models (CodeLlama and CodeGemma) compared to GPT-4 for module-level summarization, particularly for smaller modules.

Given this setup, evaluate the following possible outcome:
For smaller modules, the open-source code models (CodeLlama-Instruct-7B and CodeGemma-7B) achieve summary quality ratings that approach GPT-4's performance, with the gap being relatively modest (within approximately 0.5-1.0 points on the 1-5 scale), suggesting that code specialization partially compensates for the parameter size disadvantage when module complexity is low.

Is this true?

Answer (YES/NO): NO